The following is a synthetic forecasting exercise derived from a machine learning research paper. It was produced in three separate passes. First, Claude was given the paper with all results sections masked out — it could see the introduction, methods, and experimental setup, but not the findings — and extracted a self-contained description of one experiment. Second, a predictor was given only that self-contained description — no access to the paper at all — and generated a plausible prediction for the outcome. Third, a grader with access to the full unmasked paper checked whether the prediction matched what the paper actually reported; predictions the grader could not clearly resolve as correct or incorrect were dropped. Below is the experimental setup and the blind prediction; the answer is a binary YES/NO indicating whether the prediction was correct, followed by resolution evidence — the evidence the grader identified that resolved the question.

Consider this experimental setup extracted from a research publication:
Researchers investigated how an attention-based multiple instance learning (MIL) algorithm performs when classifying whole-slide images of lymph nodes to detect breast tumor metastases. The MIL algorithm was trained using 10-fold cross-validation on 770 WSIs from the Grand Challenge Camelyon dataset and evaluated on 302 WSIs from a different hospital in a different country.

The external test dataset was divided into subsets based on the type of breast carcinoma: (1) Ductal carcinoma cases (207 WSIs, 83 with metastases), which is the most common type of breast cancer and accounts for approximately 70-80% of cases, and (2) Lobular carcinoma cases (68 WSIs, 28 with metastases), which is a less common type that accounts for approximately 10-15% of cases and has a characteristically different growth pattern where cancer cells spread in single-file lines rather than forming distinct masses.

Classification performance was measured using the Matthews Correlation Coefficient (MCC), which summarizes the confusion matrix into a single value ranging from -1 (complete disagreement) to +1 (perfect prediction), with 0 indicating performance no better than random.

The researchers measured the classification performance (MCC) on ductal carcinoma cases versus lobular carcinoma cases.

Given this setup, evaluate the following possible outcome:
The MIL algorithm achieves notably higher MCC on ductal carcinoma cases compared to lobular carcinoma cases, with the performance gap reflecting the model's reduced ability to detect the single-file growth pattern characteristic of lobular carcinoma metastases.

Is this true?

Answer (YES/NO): NO